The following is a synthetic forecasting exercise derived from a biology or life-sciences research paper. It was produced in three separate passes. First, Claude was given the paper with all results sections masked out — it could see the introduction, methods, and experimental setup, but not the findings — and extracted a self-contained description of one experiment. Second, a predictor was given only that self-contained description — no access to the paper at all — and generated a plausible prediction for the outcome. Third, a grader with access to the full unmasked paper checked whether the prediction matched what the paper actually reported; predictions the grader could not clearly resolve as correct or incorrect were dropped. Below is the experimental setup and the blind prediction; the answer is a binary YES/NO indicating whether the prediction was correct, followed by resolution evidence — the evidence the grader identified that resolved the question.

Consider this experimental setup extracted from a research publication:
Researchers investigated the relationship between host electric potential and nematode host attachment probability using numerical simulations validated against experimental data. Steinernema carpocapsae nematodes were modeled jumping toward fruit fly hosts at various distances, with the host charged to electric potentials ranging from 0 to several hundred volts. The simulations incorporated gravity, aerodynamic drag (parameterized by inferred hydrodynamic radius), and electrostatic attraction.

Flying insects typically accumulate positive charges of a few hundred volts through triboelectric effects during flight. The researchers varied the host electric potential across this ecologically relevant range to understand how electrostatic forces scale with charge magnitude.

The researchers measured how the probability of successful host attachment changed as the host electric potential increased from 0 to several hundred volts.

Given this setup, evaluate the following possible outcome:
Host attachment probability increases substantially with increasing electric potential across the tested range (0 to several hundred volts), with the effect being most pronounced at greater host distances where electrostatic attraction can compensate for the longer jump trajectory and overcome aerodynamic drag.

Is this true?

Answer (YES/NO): NO